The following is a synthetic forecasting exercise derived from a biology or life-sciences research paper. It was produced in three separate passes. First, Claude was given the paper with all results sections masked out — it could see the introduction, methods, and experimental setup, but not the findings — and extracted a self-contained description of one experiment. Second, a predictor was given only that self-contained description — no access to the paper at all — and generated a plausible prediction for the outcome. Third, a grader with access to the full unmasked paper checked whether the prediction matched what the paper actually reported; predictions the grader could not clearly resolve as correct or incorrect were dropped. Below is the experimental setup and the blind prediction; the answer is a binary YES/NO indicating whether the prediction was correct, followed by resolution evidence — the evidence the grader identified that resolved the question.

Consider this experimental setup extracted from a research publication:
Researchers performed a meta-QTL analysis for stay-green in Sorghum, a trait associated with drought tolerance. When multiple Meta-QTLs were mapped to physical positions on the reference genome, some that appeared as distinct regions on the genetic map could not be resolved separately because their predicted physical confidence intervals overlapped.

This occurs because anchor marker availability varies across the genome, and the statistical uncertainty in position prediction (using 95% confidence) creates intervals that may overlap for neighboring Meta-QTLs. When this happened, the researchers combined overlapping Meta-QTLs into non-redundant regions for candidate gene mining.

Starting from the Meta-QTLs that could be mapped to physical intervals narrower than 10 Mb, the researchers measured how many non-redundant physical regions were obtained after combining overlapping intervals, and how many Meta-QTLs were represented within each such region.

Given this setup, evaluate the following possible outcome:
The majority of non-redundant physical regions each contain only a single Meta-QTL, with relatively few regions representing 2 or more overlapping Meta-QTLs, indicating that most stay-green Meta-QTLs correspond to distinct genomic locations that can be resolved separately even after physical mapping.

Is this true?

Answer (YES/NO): NO